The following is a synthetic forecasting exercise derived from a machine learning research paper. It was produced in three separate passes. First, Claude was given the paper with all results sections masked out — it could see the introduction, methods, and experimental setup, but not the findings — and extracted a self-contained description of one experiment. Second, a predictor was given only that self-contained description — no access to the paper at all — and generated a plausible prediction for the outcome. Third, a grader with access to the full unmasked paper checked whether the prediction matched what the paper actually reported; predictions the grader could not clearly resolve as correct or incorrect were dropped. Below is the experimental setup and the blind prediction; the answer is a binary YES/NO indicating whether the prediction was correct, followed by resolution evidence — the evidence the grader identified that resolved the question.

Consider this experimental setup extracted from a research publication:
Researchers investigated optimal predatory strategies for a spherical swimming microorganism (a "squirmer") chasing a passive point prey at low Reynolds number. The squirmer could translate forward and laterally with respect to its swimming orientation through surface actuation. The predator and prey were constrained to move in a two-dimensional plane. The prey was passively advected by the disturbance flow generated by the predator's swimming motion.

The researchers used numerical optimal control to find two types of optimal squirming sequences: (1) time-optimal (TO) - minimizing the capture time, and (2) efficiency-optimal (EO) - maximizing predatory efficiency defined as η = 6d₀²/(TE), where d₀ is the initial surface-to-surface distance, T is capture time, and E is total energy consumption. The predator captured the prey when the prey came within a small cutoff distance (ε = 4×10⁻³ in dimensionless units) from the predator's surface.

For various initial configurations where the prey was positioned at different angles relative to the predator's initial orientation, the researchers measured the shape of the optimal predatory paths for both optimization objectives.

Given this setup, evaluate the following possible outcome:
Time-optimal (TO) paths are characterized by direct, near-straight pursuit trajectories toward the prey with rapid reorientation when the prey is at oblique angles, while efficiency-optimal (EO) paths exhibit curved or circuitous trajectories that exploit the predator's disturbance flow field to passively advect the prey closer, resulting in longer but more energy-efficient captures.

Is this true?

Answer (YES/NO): NO